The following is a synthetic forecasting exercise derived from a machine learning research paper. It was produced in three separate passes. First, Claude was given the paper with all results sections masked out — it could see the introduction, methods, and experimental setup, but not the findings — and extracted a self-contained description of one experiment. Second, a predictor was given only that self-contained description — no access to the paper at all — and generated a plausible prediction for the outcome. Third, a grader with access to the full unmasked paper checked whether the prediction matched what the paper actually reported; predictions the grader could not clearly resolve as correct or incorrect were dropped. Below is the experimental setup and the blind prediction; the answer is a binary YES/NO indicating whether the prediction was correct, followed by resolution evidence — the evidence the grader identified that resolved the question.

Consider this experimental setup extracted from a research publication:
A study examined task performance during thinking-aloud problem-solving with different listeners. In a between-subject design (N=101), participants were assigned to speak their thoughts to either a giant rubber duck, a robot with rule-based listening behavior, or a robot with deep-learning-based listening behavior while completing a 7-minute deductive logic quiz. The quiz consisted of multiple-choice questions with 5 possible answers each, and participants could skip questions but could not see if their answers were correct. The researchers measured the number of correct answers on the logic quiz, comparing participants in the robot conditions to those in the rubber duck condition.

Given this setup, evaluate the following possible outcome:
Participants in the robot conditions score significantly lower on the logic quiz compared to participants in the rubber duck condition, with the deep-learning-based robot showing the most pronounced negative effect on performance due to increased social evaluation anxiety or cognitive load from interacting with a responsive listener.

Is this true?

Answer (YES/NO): NO